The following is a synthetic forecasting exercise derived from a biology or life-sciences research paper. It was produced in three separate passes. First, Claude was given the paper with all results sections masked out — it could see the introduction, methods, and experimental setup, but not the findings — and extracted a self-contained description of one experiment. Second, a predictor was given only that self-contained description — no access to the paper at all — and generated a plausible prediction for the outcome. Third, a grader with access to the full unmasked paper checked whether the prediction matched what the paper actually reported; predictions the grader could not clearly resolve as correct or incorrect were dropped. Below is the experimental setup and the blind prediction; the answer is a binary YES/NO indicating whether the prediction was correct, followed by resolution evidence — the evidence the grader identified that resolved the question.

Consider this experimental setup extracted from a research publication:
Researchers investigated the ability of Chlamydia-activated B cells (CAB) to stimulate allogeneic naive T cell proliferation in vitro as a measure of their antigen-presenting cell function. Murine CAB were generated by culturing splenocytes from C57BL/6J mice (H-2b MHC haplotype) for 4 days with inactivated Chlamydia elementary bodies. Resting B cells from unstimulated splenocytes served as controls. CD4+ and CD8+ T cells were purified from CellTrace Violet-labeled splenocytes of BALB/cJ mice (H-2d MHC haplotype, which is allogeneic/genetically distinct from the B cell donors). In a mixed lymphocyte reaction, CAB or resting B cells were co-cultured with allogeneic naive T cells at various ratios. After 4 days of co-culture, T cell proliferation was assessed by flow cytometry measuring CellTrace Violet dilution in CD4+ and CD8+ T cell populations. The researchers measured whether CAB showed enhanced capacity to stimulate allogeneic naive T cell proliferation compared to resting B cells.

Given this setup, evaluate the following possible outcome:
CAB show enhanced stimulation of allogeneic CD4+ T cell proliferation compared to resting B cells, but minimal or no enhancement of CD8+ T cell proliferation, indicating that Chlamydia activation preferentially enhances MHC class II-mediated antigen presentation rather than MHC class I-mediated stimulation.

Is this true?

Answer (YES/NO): NO